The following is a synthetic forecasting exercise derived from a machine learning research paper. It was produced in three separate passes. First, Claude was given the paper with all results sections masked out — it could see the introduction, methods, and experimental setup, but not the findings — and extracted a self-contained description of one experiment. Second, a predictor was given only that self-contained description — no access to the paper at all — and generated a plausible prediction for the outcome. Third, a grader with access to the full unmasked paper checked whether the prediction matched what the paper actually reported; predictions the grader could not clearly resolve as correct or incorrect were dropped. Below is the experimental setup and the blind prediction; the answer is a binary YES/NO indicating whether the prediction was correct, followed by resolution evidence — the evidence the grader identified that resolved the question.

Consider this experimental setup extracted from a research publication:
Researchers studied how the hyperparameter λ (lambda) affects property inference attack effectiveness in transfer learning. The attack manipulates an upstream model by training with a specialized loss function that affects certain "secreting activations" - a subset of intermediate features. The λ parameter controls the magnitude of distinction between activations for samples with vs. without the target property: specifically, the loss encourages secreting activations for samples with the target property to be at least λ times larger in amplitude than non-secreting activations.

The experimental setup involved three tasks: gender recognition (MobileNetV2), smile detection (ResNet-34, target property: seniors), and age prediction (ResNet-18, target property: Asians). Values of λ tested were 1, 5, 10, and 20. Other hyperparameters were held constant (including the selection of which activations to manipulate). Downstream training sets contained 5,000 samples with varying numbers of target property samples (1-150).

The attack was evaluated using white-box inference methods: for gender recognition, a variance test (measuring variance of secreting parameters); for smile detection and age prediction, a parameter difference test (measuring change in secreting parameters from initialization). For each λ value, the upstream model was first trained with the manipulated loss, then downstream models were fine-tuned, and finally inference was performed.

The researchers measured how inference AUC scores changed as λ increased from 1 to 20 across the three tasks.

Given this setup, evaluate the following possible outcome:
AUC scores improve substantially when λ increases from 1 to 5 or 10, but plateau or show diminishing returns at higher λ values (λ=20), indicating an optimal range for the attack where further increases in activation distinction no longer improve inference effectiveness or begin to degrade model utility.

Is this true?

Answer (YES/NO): NO